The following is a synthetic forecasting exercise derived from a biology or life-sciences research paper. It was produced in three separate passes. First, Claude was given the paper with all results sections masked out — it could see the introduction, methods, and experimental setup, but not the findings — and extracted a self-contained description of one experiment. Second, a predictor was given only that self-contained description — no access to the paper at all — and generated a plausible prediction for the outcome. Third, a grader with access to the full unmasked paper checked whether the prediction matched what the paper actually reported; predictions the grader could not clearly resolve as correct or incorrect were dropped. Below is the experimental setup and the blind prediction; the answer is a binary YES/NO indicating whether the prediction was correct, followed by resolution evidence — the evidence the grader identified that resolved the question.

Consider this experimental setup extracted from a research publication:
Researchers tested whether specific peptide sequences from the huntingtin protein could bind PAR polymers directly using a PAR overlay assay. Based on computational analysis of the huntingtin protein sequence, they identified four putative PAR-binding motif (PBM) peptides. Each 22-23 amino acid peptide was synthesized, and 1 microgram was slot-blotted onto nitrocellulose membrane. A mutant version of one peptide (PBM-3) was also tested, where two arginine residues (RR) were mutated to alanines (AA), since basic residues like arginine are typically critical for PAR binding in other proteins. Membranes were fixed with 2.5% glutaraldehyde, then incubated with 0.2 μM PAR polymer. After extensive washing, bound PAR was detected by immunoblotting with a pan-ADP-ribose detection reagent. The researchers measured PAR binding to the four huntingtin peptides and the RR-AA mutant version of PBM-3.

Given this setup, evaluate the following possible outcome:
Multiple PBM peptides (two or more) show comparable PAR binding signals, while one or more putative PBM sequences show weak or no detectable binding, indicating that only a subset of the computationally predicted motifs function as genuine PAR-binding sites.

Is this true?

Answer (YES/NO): NO